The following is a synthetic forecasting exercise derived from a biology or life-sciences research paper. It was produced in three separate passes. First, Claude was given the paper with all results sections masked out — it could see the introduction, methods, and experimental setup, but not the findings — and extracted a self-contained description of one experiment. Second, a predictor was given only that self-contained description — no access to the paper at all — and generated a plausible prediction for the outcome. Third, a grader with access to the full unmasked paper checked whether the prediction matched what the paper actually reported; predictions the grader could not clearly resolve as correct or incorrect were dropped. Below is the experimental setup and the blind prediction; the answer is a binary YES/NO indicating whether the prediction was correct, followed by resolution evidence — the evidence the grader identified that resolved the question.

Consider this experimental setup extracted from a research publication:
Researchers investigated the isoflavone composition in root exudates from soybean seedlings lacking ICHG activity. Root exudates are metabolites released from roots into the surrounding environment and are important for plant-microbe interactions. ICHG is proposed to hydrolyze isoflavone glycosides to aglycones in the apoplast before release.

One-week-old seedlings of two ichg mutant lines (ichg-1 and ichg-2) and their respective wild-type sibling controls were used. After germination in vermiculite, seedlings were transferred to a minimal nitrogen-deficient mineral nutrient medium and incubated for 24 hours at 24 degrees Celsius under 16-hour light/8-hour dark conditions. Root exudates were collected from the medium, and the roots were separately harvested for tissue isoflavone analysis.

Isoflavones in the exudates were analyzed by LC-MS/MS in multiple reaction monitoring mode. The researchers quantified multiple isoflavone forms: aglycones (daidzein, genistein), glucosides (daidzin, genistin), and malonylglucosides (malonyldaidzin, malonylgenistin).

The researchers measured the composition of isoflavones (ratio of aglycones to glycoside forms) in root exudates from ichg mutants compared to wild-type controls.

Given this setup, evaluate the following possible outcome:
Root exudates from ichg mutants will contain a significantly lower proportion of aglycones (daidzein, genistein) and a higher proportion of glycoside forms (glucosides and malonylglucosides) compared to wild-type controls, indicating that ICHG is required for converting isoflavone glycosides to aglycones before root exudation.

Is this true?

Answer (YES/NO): NO